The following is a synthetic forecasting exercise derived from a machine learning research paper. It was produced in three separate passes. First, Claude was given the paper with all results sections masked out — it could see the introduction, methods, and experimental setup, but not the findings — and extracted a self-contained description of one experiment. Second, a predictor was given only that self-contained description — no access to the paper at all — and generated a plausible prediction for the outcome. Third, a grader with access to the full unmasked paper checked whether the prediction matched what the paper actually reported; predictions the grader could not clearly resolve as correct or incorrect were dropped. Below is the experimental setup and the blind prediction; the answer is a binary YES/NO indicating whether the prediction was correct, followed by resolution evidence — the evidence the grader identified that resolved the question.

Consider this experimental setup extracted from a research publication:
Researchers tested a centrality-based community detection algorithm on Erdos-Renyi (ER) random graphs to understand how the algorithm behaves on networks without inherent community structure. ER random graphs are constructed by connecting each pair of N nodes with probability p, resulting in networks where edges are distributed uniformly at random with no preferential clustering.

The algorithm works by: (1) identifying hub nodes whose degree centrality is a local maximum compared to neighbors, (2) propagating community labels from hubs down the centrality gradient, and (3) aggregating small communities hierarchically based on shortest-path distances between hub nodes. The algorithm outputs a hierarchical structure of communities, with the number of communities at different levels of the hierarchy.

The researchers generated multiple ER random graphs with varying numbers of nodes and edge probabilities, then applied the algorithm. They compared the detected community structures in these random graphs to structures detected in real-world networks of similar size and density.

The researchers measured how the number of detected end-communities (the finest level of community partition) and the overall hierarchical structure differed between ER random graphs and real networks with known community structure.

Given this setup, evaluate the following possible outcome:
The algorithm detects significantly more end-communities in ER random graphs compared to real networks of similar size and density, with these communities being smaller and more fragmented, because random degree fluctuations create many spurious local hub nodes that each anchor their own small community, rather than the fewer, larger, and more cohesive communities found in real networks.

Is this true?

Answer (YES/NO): YES